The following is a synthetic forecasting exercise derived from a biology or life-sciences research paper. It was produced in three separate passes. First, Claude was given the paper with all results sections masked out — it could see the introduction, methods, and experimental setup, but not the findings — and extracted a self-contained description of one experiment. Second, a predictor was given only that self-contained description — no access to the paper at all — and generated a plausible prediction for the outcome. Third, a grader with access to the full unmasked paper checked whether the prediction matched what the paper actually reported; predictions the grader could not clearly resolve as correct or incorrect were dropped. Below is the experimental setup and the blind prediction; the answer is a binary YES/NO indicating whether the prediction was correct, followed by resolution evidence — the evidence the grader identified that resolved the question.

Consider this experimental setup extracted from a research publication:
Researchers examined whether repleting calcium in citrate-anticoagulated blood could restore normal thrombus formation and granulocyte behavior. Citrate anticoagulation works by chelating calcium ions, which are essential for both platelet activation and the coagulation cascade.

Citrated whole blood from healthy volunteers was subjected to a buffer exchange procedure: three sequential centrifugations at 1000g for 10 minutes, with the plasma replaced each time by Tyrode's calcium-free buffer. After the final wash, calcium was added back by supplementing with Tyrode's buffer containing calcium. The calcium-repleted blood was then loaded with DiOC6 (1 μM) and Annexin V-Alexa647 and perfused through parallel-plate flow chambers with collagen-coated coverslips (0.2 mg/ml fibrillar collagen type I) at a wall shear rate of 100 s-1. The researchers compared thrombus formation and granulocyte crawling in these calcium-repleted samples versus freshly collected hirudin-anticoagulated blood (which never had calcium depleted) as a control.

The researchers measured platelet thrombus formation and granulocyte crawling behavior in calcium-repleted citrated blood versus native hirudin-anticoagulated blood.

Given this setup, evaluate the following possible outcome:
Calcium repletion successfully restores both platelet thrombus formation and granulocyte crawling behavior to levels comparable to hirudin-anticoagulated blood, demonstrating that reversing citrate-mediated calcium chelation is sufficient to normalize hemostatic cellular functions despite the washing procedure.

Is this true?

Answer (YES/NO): NO